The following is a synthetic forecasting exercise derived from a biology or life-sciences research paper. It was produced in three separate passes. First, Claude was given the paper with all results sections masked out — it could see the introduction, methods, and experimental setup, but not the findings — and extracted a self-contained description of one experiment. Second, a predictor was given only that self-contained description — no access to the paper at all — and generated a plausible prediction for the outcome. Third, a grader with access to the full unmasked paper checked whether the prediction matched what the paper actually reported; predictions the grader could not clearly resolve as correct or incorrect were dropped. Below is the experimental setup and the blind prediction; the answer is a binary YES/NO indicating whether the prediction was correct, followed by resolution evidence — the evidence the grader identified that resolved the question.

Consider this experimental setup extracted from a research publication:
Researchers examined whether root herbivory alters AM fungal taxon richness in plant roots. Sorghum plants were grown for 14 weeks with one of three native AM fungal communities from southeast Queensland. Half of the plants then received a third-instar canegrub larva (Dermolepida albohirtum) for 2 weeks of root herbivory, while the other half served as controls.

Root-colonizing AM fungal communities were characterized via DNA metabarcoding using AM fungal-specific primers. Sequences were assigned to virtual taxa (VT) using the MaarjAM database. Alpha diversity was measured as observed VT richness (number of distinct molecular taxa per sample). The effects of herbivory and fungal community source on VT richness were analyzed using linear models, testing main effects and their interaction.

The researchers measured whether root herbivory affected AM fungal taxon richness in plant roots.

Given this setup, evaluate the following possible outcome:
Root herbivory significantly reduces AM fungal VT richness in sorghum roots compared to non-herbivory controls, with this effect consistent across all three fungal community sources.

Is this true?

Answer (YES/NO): NO